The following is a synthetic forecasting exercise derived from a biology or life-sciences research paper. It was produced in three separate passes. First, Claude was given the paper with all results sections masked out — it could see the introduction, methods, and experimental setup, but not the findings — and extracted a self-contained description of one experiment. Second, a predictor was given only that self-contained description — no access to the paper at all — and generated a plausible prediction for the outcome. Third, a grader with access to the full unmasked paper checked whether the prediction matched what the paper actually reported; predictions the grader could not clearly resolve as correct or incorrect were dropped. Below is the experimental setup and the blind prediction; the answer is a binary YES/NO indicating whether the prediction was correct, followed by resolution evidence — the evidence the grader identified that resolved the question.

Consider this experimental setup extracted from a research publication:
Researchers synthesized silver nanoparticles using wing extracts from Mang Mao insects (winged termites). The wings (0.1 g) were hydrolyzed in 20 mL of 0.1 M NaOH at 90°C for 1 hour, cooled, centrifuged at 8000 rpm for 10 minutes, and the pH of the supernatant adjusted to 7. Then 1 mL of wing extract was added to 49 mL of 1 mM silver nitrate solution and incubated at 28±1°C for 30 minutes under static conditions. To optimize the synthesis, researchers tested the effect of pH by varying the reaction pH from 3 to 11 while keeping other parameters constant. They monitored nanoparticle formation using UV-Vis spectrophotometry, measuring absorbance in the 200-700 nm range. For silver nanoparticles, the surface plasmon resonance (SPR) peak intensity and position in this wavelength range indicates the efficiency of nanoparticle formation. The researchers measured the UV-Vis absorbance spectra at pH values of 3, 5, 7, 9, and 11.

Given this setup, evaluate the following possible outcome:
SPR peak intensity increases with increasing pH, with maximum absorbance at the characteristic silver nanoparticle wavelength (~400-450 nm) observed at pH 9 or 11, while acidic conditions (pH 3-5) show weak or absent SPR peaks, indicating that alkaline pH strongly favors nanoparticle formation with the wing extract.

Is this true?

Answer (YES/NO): NO